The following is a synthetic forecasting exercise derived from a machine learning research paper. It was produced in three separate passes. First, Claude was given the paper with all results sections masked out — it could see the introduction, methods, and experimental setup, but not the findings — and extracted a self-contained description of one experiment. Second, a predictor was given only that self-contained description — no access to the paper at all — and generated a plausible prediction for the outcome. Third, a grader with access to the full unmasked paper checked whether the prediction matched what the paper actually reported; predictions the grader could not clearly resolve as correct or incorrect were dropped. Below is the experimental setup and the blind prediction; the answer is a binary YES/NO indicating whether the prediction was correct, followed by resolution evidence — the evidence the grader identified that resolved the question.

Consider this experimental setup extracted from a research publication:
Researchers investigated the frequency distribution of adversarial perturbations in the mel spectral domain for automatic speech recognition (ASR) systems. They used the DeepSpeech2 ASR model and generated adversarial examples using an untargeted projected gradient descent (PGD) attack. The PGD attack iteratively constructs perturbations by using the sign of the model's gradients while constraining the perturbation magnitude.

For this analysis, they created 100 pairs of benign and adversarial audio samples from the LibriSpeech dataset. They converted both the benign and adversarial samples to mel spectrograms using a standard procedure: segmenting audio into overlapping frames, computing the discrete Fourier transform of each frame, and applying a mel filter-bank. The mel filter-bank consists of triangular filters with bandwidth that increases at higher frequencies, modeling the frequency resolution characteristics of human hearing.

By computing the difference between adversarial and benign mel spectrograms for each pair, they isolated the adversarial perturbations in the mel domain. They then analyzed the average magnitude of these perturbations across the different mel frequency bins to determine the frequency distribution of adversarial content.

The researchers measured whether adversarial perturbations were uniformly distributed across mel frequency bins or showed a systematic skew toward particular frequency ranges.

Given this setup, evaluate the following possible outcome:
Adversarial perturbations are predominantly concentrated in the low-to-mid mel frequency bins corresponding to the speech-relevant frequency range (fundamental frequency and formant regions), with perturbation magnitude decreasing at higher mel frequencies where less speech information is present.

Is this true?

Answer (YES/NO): YES